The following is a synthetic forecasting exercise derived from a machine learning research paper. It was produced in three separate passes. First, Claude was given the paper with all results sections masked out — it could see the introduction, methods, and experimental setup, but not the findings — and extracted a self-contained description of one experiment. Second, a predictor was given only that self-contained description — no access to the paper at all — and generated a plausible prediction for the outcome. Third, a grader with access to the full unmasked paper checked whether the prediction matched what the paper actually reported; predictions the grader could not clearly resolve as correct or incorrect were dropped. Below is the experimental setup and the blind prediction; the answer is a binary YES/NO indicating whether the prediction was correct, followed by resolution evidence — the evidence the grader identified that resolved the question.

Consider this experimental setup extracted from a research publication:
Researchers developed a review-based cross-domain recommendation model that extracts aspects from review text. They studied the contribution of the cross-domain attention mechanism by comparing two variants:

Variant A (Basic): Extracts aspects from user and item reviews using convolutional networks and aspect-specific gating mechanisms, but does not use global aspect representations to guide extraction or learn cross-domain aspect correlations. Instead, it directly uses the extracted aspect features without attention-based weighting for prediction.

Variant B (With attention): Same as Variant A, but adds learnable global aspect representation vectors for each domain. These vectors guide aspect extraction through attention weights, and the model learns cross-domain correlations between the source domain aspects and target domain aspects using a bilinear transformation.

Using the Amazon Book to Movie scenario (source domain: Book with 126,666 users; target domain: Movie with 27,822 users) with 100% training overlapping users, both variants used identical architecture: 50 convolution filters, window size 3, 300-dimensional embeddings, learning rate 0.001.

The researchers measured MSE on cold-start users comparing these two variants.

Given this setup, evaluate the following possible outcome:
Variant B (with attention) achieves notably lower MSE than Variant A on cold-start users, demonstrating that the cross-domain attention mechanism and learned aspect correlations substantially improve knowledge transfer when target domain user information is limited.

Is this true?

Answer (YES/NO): NO